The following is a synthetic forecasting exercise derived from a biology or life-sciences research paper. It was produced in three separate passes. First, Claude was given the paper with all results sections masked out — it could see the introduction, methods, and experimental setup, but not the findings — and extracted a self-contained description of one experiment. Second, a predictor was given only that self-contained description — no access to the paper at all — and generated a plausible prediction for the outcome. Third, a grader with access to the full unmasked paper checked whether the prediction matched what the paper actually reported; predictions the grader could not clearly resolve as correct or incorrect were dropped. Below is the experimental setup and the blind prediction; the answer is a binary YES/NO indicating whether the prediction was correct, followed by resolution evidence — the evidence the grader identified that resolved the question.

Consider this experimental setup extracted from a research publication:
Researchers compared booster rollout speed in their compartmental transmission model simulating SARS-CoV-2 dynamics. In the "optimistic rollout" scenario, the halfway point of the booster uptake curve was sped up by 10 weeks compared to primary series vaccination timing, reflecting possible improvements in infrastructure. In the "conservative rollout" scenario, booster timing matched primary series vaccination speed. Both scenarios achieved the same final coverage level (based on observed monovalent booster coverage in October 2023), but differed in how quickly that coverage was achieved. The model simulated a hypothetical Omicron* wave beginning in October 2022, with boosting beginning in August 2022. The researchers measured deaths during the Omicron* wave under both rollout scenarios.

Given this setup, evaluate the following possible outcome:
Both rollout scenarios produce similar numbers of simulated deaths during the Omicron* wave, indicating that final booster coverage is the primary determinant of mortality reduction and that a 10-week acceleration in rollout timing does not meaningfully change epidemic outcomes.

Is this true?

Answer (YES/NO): NO